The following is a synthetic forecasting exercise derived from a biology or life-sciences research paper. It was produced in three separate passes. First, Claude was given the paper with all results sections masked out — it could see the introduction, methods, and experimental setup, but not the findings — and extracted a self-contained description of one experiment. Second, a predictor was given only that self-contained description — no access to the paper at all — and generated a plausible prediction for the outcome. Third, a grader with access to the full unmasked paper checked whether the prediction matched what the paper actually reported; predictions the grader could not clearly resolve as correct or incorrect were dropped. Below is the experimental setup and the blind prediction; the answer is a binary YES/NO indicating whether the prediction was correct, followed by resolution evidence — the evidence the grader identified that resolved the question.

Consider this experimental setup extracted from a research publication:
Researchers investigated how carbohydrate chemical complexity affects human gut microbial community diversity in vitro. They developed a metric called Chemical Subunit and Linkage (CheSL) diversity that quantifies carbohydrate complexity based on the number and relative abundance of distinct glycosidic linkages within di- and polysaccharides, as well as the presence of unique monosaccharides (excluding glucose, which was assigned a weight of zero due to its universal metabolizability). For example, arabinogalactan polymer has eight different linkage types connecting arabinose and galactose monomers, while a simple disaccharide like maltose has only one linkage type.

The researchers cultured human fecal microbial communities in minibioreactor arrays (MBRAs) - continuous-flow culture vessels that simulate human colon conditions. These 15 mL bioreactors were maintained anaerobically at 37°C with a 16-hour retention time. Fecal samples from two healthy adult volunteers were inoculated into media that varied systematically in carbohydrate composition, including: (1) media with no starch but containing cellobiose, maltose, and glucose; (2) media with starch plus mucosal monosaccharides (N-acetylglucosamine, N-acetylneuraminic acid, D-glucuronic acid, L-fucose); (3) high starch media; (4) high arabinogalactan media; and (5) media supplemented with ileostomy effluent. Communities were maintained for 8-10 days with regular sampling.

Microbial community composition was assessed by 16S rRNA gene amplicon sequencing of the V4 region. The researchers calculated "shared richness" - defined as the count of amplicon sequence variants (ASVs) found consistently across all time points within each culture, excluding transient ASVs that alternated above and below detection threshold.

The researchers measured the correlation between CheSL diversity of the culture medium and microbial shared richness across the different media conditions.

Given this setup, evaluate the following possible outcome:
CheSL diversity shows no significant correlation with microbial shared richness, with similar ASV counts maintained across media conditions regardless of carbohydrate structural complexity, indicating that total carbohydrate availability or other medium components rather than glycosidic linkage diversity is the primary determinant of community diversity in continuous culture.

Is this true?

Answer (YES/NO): NO